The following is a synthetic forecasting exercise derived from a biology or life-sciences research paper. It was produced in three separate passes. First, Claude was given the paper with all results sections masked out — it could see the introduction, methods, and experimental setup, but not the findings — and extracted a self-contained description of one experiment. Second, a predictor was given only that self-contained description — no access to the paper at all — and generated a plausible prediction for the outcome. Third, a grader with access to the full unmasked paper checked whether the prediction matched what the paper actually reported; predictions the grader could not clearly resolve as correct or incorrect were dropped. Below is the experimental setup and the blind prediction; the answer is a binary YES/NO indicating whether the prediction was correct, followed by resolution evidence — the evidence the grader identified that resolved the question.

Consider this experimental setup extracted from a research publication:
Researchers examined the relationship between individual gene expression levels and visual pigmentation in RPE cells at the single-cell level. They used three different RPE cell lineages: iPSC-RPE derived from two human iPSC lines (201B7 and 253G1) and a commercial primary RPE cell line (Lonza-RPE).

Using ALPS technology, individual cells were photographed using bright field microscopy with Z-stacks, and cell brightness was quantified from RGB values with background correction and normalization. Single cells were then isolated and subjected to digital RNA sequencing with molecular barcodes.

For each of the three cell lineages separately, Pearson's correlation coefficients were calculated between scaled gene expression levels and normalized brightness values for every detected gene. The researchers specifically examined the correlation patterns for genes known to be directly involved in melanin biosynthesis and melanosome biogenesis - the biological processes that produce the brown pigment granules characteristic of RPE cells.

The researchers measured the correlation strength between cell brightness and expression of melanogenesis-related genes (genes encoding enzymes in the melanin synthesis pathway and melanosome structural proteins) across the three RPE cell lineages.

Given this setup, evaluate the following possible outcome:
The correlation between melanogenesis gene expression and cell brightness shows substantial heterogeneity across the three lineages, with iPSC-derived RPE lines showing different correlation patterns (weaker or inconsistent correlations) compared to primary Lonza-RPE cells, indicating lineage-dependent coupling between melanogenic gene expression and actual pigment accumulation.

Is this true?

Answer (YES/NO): NO